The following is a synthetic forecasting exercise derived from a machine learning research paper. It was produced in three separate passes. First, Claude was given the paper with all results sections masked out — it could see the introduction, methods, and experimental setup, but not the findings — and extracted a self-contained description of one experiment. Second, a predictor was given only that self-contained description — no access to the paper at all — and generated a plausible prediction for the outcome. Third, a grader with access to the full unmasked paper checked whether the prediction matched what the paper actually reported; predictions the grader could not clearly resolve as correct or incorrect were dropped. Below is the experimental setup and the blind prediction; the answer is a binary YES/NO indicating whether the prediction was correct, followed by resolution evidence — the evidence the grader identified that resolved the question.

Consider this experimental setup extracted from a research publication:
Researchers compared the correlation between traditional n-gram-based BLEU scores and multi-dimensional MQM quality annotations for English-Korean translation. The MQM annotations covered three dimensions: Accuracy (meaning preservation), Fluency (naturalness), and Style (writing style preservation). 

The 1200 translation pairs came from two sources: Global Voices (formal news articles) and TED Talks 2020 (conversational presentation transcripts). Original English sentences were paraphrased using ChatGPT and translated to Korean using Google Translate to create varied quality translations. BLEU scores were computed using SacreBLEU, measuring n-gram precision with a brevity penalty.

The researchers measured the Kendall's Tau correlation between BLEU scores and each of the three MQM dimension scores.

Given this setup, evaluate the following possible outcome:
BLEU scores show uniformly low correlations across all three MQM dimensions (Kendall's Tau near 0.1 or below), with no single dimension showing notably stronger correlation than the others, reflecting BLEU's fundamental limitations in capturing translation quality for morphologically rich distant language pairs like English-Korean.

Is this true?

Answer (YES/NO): NO